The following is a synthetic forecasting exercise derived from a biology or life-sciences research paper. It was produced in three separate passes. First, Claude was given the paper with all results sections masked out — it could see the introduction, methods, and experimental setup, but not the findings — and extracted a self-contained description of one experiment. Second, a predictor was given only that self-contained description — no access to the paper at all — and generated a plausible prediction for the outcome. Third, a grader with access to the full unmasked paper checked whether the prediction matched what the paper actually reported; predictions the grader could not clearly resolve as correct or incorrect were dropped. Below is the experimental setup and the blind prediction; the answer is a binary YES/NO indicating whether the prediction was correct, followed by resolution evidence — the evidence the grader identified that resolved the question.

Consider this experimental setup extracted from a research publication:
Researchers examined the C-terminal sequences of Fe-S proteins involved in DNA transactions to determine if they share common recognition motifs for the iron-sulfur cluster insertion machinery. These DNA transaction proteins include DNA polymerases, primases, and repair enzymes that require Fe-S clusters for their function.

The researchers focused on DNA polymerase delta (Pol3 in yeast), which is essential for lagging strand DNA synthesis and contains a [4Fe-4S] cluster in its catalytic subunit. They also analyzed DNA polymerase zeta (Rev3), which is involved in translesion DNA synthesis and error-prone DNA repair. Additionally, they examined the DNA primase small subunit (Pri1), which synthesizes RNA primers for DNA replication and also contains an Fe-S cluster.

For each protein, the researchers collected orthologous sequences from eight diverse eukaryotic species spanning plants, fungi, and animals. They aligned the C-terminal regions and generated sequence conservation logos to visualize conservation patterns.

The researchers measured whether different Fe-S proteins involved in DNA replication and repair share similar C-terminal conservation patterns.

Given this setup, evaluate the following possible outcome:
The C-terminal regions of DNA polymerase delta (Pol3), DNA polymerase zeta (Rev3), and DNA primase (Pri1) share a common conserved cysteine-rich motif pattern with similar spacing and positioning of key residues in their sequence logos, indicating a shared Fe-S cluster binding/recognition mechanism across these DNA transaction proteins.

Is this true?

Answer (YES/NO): NO